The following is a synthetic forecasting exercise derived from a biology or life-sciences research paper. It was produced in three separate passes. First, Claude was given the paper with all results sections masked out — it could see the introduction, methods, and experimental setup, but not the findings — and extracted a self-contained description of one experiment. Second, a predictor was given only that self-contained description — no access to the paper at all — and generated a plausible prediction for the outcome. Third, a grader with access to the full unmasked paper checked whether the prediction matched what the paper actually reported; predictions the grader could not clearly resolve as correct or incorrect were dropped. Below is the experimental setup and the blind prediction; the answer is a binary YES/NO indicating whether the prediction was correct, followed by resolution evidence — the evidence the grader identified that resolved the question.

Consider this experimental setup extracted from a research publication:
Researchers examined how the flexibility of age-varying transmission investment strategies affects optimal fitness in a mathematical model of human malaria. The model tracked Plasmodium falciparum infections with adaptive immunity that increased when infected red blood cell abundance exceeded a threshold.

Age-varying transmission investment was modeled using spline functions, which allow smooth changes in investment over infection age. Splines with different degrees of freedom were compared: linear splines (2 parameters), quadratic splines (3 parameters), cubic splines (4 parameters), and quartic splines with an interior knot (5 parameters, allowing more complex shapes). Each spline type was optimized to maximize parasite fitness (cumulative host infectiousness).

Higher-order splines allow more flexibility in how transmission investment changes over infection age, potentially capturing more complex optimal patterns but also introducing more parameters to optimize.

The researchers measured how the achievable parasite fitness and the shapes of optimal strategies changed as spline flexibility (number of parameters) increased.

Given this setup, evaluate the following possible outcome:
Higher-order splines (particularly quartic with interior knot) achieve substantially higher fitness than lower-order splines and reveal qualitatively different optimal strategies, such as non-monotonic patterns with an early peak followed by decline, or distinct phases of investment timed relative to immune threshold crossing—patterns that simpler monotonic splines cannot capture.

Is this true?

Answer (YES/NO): NO